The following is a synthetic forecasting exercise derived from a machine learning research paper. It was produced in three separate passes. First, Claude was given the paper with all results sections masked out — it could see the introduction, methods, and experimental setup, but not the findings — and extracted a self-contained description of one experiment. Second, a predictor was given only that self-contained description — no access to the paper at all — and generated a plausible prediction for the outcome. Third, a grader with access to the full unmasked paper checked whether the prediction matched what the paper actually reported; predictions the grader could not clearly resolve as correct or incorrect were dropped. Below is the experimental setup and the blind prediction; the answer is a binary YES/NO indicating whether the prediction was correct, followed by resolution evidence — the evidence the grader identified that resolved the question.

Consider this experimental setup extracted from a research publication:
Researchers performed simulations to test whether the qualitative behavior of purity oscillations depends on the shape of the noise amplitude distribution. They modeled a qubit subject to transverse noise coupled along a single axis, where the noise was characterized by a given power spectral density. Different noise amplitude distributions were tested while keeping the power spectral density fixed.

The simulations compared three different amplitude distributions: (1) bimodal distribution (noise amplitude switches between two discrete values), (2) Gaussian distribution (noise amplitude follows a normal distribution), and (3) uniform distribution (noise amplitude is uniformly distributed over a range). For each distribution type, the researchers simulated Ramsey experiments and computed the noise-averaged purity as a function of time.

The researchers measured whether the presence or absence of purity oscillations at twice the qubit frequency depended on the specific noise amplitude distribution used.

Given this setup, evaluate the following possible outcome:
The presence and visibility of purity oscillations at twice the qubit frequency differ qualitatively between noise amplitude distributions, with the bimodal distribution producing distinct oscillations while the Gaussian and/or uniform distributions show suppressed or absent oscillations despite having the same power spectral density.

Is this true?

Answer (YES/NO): NO